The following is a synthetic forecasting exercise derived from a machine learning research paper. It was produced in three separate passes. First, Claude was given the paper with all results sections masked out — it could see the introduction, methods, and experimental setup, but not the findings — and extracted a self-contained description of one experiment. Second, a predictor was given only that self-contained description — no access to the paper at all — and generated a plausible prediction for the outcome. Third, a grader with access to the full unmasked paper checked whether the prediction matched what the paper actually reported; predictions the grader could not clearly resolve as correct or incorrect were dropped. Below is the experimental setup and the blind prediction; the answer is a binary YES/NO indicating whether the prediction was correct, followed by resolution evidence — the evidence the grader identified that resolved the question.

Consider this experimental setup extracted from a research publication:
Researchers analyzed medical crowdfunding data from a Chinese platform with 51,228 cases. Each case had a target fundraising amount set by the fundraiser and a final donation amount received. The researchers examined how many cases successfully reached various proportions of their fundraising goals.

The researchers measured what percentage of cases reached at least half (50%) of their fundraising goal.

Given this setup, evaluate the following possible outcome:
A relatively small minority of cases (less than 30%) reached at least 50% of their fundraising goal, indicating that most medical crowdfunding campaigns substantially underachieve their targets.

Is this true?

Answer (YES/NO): YES